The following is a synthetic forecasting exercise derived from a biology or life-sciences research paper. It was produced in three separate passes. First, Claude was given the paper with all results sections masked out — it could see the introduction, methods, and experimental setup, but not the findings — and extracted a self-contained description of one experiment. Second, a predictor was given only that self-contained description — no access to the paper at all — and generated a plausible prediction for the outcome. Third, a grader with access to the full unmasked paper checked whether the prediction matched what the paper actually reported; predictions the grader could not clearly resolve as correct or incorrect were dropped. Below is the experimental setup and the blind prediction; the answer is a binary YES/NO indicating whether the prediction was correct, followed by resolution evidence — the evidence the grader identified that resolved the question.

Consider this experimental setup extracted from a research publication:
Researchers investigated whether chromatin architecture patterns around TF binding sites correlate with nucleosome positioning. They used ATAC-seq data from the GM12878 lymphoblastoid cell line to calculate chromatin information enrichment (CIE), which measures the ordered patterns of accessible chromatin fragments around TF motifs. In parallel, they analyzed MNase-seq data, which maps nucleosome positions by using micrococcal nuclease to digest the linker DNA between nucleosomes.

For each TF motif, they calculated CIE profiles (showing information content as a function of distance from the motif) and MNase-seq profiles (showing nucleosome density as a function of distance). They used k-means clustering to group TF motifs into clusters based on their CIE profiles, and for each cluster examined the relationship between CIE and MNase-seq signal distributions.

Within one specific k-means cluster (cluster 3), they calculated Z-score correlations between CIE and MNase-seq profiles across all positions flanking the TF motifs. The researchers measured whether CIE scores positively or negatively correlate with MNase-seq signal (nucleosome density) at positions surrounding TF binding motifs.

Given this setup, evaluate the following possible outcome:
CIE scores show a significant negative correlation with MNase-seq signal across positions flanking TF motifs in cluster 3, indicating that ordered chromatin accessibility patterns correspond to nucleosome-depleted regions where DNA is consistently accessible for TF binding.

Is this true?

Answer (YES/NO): YES